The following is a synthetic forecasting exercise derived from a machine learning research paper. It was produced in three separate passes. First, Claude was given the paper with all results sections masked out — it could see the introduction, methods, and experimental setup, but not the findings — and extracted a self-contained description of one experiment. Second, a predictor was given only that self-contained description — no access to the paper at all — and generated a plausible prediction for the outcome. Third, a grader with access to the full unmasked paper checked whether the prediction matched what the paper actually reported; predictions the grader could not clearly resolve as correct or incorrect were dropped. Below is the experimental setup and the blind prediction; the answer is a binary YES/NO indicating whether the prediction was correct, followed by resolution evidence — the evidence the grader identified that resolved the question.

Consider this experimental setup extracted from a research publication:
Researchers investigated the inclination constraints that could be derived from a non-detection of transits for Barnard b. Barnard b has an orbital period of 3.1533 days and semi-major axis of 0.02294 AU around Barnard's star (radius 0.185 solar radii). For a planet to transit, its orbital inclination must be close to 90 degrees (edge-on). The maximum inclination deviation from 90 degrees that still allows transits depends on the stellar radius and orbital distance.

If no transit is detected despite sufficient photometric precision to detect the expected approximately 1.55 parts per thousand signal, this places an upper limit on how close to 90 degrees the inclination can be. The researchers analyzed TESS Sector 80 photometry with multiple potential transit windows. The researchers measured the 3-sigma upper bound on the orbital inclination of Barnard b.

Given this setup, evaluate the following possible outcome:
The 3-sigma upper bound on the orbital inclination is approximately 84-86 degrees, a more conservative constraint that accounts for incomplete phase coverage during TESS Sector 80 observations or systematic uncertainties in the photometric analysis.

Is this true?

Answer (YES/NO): NO